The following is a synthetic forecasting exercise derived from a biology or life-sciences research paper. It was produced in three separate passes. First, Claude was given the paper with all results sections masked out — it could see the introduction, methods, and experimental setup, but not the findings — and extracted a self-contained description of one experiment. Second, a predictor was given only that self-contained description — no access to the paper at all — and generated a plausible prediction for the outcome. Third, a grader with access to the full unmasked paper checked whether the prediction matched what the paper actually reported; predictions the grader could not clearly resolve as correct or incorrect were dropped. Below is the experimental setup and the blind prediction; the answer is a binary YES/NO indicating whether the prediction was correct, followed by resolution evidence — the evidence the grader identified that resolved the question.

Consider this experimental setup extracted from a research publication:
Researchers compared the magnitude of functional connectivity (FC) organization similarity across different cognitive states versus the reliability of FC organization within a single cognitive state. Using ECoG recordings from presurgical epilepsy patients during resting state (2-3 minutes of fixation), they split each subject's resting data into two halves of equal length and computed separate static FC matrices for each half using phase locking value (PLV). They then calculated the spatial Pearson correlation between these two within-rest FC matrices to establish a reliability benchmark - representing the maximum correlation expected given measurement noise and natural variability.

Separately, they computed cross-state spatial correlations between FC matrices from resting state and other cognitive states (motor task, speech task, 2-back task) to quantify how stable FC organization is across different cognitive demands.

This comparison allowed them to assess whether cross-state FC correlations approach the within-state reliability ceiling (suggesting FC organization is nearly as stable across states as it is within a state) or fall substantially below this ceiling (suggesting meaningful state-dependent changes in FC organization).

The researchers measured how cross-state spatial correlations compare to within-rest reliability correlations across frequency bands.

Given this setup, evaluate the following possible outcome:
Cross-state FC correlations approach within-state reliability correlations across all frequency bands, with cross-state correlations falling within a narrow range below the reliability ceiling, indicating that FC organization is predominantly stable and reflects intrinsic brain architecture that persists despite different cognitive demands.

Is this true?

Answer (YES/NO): YES